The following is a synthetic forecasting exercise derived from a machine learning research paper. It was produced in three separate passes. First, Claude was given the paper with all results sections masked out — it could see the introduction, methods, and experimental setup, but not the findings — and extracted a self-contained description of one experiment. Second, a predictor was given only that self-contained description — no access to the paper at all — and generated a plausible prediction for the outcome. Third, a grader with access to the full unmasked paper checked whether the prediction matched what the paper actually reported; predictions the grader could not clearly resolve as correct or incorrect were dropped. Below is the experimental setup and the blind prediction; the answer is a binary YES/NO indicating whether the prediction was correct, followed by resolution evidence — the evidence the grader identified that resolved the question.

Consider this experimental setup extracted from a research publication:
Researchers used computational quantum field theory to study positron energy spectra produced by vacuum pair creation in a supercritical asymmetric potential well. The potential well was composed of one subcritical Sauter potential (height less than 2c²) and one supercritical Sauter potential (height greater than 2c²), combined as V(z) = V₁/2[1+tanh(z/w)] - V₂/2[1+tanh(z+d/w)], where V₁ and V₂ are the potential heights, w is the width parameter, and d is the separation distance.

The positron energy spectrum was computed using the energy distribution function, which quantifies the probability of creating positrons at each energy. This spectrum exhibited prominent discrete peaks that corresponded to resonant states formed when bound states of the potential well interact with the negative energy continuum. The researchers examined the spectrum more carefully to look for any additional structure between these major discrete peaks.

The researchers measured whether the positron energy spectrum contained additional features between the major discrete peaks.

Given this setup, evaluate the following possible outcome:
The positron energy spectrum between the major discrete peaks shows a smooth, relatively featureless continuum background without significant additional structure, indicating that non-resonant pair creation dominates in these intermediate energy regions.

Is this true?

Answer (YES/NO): NO